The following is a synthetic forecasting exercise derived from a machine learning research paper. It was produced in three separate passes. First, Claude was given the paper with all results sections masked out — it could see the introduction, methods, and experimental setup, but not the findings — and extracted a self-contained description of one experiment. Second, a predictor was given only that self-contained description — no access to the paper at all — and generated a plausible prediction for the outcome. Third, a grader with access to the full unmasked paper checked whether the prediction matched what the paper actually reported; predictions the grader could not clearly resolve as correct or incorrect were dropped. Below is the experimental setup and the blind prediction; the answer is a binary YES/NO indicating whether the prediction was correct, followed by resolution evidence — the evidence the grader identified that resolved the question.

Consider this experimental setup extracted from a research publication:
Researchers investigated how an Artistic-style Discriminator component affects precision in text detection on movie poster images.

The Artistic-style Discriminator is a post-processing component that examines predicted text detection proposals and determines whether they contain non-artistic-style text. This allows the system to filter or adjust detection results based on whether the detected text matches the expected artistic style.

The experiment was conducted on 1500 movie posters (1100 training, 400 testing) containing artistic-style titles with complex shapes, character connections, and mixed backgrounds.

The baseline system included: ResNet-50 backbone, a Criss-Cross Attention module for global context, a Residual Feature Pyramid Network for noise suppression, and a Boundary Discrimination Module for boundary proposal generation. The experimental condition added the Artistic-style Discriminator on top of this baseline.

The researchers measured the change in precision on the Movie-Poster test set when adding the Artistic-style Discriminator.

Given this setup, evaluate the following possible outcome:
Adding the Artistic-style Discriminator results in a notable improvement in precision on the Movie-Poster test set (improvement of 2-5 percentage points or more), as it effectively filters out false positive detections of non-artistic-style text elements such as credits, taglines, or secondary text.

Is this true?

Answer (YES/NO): YES